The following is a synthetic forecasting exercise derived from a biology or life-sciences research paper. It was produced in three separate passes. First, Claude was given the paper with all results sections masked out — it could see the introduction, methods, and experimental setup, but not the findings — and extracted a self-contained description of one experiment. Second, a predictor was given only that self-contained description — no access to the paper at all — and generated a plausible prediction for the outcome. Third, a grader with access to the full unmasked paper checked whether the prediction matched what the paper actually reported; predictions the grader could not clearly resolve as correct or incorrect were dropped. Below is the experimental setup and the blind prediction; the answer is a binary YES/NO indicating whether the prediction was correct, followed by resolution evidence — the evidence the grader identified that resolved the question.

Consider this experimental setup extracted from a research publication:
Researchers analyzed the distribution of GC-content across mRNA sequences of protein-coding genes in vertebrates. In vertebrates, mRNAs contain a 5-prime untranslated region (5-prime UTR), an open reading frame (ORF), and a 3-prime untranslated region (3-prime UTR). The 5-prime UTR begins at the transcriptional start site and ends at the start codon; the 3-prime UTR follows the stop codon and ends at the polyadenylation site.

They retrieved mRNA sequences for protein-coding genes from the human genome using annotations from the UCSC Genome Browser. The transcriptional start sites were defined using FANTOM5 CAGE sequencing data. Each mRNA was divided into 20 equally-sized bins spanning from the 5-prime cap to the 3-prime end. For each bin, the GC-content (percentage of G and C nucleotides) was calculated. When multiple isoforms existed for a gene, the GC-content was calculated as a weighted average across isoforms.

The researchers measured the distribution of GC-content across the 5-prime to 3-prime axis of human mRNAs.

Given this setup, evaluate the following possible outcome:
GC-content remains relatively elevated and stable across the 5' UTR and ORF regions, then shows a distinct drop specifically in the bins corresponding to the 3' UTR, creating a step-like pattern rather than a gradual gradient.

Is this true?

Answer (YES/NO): NO